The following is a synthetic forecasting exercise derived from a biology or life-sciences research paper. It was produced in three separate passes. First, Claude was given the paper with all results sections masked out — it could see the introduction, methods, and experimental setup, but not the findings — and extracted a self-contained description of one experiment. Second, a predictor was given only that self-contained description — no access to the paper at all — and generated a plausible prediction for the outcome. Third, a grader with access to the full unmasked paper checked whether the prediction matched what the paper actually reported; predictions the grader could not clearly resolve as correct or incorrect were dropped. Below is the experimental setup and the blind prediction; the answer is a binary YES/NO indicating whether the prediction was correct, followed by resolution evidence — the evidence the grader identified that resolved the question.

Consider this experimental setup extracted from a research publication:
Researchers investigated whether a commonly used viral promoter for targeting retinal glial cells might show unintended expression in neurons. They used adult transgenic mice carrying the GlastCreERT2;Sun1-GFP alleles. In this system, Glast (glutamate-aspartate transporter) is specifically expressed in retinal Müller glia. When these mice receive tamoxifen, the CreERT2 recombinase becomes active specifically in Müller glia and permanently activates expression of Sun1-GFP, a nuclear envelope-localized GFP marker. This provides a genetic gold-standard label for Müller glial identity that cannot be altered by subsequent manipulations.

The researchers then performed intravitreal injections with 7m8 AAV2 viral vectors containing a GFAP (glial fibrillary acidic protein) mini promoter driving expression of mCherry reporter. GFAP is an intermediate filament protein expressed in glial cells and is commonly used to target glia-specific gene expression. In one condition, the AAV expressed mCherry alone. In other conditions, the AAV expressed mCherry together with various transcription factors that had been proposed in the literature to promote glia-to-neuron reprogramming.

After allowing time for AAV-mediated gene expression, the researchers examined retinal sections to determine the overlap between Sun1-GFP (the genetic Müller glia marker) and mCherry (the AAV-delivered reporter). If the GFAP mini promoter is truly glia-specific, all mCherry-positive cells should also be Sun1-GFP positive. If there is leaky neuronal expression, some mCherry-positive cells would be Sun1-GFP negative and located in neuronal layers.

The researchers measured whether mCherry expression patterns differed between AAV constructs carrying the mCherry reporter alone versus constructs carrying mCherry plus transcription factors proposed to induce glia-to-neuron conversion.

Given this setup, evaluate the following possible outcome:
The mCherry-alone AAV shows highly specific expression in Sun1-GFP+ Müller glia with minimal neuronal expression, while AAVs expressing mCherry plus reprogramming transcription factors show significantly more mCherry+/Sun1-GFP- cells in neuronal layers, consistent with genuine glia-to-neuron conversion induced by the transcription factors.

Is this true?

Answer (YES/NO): NO